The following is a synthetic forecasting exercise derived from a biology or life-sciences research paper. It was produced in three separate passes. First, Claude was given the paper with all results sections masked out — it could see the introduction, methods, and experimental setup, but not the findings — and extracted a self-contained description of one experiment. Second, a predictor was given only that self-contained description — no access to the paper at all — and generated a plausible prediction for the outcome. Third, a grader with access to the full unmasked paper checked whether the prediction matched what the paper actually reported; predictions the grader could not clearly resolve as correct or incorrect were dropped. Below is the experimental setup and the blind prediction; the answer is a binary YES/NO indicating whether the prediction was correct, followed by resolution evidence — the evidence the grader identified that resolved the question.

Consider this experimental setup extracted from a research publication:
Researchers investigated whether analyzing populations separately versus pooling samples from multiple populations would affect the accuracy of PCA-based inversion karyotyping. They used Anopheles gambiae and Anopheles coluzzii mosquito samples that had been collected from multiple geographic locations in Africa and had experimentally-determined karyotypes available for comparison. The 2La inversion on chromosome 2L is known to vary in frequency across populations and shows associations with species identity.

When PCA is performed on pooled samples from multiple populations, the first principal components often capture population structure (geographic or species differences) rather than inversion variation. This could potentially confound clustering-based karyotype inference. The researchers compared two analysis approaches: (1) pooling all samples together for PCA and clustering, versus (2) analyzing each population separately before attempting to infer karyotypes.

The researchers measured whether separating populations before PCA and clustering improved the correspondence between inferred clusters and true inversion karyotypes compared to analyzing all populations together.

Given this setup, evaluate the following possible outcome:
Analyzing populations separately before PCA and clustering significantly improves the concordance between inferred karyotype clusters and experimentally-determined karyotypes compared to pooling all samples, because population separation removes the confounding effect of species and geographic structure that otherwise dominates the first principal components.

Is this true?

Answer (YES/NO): YES